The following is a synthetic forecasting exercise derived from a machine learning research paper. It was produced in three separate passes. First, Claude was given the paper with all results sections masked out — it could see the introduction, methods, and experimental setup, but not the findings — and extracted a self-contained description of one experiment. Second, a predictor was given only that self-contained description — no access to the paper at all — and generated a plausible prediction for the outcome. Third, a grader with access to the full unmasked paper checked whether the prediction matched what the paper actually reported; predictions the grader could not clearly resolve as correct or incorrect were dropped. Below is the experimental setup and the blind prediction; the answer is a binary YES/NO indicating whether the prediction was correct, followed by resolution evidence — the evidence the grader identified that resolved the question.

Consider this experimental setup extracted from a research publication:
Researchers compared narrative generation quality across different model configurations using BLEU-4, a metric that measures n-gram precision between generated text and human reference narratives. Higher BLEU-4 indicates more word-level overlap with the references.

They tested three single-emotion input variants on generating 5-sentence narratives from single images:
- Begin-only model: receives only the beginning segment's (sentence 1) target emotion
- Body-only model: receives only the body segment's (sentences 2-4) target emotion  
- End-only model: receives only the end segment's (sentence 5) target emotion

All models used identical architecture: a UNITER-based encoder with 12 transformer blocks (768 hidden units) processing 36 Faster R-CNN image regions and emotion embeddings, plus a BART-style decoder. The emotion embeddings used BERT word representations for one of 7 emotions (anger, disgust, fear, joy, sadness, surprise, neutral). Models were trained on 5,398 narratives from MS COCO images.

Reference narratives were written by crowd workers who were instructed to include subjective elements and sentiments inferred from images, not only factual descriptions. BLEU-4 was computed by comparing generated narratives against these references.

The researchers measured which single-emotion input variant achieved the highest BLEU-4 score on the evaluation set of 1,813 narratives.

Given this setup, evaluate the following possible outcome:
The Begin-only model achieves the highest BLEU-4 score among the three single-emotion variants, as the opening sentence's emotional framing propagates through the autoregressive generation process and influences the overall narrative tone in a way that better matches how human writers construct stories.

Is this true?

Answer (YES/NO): NO